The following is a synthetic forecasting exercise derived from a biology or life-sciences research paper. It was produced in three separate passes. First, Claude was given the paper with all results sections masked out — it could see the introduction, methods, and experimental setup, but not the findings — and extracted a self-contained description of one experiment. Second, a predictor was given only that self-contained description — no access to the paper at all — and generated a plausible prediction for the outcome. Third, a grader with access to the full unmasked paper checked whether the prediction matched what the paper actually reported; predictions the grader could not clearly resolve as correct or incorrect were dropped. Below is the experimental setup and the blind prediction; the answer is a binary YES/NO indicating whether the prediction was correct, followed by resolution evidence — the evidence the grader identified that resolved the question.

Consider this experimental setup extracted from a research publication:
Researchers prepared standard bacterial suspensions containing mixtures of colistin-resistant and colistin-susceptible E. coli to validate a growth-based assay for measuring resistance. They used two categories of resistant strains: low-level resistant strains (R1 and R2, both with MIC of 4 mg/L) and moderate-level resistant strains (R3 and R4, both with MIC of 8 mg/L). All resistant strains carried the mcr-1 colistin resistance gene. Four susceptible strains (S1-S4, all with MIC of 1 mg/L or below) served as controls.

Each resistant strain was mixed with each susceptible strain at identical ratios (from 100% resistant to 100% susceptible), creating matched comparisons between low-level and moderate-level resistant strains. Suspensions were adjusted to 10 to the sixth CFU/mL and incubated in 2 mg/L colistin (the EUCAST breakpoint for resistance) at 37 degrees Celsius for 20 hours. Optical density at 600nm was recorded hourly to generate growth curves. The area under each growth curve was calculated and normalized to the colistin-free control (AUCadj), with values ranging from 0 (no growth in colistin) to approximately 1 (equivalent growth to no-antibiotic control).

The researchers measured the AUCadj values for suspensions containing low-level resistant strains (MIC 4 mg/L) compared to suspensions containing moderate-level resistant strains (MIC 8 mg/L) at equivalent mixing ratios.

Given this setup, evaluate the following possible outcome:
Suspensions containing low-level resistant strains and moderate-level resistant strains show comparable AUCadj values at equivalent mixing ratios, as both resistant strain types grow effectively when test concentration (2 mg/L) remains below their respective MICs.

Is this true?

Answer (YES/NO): YES